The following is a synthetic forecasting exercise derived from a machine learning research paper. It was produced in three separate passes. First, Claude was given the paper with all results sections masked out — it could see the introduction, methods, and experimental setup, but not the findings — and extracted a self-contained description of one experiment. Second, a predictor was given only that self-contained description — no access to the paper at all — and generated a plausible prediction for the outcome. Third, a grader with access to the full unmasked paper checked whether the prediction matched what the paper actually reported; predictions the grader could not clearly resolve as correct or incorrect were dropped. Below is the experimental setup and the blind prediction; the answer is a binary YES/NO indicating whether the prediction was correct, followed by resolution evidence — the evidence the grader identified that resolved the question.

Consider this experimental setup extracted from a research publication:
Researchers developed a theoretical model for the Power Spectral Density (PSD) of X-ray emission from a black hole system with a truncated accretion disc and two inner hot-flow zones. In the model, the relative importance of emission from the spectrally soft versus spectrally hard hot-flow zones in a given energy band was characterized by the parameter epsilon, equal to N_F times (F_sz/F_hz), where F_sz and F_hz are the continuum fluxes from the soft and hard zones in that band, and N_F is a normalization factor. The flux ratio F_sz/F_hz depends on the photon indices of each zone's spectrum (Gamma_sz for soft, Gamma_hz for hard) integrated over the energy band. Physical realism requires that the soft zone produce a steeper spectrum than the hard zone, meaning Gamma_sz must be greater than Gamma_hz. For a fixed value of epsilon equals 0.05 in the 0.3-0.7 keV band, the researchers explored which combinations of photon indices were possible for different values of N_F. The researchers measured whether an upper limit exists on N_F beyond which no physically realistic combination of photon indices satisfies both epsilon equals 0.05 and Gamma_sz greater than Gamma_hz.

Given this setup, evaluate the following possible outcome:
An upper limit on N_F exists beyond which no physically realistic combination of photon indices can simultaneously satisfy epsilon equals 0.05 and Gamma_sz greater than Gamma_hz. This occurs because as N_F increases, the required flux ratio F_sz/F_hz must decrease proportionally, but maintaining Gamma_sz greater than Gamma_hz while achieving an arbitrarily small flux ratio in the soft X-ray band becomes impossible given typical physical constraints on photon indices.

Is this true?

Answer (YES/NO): YES